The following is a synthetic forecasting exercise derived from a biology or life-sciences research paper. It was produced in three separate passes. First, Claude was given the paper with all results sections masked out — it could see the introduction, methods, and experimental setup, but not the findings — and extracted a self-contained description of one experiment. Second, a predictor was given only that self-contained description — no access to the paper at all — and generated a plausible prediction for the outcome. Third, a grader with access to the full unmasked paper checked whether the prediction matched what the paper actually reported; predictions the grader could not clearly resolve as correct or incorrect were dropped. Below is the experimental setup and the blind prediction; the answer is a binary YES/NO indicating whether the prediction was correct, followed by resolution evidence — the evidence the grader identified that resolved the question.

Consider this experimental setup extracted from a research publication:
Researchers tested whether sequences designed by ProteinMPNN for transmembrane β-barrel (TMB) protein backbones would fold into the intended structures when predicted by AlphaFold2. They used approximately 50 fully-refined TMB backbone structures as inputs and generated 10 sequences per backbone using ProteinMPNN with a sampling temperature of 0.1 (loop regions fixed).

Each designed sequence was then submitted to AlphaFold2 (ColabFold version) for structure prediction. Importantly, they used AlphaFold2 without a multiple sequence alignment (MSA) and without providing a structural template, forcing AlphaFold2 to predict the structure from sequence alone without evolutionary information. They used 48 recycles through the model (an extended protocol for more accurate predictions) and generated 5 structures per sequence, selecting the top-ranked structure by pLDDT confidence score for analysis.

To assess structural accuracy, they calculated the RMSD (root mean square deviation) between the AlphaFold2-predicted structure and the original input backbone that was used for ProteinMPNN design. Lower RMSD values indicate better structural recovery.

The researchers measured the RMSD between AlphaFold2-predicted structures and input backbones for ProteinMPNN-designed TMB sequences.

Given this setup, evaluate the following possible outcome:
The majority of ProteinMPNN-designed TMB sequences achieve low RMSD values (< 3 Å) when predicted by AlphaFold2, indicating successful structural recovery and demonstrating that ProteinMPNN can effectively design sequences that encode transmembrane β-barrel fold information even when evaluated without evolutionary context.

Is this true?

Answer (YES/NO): NO